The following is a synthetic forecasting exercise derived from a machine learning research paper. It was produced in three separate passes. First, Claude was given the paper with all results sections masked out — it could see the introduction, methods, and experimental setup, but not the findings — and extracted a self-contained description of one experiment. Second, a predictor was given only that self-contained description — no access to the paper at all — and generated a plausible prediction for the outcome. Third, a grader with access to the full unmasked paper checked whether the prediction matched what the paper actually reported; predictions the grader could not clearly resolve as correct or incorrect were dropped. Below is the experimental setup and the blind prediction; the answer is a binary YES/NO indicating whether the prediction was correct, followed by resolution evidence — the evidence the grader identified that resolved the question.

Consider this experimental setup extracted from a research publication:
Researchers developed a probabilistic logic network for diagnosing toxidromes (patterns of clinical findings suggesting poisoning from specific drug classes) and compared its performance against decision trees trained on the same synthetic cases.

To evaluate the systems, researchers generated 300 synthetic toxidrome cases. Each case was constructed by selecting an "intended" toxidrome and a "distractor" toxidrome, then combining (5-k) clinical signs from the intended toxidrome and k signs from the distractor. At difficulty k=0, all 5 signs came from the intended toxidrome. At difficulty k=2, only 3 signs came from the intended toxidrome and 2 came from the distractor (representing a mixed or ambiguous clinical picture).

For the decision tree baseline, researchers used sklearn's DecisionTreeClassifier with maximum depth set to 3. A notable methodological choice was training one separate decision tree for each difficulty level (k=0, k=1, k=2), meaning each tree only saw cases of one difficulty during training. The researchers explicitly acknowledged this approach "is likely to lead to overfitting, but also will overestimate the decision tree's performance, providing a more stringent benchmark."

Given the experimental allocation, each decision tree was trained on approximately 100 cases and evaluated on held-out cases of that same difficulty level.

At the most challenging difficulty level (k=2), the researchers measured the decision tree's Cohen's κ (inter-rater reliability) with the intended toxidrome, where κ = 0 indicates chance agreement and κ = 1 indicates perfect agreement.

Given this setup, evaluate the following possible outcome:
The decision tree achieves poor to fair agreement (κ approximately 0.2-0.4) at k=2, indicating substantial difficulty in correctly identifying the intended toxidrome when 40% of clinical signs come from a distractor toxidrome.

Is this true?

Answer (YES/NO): YES